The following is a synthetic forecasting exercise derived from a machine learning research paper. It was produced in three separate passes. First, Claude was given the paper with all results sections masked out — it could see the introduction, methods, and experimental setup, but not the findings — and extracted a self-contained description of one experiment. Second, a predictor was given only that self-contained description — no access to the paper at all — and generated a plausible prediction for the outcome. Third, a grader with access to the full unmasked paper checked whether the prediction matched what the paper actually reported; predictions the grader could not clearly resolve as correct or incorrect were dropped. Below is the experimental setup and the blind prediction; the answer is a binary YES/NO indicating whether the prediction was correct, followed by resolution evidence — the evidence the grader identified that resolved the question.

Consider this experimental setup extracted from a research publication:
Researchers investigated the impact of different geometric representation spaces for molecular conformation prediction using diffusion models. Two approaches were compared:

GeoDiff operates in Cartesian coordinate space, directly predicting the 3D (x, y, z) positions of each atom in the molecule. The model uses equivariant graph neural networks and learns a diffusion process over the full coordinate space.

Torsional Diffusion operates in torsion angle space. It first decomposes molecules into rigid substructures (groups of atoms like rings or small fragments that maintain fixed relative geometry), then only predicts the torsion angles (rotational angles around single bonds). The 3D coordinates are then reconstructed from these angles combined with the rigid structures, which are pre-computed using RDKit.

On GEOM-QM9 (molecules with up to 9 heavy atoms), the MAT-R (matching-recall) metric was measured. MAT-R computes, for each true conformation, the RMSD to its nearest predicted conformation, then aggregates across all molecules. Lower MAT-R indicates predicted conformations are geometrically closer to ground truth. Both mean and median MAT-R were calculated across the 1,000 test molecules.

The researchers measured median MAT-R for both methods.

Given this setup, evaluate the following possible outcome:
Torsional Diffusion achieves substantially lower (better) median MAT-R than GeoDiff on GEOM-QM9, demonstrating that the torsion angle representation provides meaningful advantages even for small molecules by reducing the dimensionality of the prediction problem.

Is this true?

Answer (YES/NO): YES